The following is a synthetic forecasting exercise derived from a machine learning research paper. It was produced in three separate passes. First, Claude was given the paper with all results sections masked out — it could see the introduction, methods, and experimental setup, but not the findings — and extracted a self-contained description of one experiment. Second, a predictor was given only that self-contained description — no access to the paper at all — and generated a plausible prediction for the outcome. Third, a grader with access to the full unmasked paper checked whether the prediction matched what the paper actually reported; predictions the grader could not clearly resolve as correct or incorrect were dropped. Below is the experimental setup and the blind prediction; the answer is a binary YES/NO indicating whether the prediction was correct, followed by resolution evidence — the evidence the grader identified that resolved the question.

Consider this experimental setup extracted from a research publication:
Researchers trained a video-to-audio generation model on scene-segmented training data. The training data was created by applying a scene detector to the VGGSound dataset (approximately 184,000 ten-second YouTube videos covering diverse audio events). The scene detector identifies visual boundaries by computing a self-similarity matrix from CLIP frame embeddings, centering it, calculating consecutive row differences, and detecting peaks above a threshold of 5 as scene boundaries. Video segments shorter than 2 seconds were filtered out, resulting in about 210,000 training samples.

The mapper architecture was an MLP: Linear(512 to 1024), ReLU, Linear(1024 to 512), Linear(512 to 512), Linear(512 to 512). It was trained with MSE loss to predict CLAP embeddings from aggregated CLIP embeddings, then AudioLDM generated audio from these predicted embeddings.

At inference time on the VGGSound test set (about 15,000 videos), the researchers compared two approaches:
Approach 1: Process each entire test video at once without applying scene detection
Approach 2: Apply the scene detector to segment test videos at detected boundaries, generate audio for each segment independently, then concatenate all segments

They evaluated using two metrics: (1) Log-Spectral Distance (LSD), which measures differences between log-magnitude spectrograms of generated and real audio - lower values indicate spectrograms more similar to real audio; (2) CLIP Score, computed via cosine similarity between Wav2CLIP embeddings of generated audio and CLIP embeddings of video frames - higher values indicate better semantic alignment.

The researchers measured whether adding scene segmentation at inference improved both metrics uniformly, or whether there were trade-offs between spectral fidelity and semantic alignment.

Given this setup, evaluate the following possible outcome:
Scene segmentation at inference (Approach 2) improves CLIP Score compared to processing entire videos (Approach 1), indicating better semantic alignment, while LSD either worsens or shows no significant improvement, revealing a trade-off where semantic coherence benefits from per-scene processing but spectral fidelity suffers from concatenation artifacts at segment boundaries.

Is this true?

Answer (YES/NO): NO